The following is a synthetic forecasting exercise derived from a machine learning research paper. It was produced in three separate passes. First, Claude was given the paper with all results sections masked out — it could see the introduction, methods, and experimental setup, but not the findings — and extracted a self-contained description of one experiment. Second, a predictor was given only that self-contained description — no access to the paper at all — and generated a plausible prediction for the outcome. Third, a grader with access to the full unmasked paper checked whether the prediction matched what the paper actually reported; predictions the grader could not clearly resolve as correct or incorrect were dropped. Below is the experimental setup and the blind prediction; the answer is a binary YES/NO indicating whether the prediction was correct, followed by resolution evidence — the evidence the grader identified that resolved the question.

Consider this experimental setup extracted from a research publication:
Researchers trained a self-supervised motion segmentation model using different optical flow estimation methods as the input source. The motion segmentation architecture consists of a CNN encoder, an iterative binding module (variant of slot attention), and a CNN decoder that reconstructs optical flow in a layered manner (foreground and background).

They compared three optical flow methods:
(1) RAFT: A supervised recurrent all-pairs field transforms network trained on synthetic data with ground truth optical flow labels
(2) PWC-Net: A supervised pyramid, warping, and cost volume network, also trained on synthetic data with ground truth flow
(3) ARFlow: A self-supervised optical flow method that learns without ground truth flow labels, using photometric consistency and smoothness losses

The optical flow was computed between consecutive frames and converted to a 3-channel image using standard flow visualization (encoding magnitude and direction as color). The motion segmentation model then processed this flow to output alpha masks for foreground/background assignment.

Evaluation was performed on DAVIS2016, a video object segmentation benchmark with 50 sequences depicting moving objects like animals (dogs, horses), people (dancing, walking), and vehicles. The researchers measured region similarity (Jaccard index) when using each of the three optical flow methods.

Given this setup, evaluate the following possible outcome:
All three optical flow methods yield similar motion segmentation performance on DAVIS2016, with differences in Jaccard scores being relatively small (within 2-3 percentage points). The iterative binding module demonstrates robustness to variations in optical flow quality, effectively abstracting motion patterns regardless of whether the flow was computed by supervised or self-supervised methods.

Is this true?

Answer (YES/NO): NO